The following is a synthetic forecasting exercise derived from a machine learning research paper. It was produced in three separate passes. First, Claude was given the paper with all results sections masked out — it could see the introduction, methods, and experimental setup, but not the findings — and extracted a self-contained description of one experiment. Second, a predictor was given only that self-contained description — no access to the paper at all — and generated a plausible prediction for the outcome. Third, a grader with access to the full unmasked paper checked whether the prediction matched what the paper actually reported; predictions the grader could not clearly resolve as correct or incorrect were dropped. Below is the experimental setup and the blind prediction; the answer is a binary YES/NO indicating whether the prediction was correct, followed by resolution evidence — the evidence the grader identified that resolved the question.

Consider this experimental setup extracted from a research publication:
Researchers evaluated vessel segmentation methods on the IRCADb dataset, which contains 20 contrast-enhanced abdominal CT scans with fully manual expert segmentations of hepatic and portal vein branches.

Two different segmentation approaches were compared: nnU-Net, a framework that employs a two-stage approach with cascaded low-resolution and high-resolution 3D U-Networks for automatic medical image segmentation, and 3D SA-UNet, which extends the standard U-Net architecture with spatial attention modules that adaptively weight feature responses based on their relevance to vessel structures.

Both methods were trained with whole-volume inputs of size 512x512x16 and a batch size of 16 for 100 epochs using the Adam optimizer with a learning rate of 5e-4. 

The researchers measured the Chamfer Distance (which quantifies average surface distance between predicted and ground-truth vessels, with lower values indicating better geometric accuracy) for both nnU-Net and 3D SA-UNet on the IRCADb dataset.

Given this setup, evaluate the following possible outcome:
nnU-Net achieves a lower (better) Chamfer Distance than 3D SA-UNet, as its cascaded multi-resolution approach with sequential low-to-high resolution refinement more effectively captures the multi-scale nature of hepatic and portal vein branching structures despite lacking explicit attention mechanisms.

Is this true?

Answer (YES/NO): YES